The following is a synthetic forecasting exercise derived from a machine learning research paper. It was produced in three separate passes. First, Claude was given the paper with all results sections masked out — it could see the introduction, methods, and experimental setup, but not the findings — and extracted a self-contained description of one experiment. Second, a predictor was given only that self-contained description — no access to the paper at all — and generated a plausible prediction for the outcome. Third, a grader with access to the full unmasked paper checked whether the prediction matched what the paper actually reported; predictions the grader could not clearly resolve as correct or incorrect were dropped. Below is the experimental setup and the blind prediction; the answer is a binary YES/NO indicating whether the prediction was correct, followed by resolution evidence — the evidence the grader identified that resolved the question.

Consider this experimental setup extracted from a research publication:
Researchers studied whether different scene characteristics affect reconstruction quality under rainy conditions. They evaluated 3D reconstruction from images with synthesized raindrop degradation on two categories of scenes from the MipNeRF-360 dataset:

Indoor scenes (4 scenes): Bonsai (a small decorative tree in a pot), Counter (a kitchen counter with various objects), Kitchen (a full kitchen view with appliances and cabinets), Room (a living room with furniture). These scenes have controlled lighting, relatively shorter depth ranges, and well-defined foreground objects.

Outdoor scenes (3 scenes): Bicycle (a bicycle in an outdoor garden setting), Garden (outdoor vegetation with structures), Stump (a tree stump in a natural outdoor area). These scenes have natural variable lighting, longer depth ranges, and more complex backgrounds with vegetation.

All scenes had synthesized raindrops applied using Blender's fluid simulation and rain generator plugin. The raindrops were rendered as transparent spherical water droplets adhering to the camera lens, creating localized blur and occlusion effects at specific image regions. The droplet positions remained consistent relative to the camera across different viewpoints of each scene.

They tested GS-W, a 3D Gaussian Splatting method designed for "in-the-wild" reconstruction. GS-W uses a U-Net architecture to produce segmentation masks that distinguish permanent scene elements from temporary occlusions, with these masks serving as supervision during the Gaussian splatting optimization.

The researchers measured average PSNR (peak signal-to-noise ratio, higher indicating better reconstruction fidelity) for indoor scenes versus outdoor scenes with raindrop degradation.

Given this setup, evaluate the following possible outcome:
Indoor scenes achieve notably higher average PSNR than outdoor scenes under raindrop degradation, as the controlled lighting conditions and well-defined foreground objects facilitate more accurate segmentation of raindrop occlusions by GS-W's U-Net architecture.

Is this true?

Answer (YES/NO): YES